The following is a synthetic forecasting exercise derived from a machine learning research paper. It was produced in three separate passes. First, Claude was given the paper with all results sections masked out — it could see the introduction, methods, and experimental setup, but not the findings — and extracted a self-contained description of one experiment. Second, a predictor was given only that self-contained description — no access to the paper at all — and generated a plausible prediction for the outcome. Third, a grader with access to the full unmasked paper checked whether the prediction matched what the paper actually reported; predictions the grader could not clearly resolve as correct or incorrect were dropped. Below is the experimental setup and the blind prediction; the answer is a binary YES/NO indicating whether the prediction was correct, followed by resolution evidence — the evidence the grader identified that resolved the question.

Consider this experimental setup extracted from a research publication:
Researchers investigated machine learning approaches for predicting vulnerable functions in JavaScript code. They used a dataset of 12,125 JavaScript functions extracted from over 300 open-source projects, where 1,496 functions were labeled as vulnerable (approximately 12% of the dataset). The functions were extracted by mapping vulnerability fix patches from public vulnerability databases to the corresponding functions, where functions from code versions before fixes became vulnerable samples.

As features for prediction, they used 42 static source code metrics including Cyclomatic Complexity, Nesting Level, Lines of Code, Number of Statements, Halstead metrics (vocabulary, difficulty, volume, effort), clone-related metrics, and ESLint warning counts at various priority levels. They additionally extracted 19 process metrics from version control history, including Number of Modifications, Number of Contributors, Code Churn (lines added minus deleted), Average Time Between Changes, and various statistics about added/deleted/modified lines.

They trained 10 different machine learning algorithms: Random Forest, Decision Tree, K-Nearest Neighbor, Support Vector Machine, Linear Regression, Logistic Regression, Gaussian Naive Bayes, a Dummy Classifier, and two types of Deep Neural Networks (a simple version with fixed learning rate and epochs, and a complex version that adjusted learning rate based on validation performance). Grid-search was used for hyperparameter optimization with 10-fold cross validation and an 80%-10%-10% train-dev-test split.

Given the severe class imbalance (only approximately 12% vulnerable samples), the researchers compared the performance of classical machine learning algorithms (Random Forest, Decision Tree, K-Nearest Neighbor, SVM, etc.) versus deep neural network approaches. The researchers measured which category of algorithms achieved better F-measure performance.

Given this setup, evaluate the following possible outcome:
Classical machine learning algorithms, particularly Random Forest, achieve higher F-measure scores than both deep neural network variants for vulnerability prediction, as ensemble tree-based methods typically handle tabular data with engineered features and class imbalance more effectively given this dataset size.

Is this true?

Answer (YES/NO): YES